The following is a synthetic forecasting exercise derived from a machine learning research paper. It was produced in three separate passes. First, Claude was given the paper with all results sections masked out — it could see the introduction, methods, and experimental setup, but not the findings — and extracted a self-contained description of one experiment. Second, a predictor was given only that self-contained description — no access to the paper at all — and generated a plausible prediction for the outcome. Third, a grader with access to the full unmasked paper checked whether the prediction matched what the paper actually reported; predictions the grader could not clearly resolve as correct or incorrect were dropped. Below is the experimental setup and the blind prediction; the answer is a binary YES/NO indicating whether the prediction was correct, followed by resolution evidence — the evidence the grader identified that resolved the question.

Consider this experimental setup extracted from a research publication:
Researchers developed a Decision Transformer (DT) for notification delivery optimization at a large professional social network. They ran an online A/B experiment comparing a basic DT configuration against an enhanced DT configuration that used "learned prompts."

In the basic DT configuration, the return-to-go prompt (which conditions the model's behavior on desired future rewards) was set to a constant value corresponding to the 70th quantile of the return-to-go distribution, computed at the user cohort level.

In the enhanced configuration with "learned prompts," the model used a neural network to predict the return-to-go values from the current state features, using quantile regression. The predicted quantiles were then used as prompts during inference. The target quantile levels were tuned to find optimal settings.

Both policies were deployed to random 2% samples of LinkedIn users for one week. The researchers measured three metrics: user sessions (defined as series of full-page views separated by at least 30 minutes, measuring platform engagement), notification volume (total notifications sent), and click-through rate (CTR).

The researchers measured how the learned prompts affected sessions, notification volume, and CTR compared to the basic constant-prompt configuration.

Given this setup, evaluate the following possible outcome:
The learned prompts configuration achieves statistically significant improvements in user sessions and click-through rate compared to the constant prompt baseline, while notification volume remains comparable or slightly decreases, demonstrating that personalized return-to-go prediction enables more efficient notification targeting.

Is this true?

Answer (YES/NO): NO